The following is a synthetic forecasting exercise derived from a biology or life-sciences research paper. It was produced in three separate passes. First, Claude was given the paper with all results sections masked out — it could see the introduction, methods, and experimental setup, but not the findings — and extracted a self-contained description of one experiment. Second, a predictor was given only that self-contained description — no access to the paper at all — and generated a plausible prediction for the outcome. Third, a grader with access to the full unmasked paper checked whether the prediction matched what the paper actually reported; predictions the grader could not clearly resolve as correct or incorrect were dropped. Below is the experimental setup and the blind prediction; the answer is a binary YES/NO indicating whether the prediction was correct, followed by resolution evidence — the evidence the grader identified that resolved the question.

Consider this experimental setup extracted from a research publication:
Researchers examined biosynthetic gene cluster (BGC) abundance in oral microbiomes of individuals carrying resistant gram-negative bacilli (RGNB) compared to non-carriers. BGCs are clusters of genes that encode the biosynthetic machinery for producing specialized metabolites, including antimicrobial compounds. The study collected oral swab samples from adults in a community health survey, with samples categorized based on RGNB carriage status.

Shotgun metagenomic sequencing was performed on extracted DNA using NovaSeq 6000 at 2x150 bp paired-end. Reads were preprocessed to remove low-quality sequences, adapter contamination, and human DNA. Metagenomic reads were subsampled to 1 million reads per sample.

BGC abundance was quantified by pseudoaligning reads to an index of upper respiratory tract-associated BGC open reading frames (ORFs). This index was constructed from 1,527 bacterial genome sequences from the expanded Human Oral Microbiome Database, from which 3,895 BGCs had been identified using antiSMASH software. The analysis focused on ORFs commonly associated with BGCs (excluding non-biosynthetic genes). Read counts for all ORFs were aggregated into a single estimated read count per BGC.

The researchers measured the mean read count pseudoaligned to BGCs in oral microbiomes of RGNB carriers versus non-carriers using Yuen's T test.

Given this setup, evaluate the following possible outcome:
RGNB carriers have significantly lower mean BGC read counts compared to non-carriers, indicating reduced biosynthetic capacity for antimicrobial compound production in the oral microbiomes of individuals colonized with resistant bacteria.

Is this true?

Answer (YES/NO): YES